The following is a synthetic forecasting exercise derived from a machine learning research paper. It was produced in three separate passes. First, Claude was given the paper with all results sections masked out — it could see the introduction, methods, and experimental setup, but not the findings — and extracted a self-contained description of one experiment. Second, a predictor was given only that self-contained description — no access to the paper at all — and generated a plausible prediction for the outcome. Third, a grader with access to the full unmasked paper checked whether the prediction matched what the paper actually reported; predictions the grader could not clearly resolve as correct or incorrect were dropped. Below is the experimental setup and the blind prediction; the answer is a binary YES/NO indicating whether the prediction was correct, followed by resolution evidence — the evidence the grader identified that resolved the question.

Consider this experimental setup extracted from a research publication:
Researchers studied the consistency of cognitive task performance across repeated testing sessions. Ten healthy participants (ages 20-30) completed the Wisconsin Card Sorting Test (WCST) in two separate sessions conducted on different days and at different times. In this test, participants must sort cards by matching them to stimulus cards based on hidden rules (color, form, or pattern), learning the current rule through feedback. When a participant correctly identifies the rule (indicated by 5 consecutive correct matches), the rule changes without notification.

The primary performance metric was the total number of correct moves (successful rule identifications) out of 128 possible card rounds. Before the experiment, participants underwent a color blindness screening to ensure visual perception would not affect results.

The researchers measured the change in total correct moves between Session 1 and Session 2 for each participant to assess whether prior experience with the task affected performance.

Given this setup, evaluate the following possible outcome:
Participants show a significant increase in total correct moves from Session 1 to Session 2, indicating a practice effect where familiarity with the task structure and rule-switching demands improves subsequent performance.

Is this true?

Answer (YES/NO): NO